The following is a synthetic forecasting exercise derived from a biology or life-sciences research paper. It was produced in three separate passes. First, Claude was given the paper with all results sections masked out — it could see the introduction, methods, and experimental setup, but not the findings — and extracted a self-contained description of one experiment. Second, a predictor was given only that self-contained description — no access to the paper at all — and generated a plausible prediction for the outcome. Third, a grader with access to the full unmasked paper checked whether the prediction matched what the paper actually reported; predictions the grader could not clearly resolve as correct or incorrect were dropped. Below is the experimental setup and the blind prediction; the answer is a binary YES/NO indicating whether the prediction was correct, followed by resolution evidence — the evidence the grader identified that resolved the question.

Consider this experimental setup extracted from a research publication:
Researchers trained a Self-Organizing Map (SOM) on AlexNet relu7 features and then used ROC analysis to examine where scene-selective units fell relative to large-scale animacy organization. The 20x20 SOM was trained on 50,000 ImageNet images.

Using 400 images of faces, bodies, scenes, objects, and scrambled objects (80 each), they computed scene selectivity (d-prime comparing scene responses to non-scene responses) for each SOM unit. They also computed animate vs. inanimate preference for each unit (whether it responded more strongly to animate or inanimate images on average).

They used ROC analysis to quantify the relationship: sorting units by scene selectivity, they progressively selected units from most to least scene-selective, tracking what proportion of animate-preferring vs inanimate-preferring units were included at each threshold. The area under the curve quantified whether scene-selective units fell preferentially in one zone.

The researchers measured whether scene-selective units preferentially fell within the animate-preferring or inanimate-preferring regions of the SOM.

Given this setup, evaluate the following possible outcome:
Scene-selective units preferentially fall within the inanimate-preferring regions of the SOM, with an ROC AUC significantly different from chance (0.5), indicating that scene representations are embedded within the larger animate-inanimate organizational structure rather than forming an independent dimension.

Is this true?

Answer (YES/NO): YES